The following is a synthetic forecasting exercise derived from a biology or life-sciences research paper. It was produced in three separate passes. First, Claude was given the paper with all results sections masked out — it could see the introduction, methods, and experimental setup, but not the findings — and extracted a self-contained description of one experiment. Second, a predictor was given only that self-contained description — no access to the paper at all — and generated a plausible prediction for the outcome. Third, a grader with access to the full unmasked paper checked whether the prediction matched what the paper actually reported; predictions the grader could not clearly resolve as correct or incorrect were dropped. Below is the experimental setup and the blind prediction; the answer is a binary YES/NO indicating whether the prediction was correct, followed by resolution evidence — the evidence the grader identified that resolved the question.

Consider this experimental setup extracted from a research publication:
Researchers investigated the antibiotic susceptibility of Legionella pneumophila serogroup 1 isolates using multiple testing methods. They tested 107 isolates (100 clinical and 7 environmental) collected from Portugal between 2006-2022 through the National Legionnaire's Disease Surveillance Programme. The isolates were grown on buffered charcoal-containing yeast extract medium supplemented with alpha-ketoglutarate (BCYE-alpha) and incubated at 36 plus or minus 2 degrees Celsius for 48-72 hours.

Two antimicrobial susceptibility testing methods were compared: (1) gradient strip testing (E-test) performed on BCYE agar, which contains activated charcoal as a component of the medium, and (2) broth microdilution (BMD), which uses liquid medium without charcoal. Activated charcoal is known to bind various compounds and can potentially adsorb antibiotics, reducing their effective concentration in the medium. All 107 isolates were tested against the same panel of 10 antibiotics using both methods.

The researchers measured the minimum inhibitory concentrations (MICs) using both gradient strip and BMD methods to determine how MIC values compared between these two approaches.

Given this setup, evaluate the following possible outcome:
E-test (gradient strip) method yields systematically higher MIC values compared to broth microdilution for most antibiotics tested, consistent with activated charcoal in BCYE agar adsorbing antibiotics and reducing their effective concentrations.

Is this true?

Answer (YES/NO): NO